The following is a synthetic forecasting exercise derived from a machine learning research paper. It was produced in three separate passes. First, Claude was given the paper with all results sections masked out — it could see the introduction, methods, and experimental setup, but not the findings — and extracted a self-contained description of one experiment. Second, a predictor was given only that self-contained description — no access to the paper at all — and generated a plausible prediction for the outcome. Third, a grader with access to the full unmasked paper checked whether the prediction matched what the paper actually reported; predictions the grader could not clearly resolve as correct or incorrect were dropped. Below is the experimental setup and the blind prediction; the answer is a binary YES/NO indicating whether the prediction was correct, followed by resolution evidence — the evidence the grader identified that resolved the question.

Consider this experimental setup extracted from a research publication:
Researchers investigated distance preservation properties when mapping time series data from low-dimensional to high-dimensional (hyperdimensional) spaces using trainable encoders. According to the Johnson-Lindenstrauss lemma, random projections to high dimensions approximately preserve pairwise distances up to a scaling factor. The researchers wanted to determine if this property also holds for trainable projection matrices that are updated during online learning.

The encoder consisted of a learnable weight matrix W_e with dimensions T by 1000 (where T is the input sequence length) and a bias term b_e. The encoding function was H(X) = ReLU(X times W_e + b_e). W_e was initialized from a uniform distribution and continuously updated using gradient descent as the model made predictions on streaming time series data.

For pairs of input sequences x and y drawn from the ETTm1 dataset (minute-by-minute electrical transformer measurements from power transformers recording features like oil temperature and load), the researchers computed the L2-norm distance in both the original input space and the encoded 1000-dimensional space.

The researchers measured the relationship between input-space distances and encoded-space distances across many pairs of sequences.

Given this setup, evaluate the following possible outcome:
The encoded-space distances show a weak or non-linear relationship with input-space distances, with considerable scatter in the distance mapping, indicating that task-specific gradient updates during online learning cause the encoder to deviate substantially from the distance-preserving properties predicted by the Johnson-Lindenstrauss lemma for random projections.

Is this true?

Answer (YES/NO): NO